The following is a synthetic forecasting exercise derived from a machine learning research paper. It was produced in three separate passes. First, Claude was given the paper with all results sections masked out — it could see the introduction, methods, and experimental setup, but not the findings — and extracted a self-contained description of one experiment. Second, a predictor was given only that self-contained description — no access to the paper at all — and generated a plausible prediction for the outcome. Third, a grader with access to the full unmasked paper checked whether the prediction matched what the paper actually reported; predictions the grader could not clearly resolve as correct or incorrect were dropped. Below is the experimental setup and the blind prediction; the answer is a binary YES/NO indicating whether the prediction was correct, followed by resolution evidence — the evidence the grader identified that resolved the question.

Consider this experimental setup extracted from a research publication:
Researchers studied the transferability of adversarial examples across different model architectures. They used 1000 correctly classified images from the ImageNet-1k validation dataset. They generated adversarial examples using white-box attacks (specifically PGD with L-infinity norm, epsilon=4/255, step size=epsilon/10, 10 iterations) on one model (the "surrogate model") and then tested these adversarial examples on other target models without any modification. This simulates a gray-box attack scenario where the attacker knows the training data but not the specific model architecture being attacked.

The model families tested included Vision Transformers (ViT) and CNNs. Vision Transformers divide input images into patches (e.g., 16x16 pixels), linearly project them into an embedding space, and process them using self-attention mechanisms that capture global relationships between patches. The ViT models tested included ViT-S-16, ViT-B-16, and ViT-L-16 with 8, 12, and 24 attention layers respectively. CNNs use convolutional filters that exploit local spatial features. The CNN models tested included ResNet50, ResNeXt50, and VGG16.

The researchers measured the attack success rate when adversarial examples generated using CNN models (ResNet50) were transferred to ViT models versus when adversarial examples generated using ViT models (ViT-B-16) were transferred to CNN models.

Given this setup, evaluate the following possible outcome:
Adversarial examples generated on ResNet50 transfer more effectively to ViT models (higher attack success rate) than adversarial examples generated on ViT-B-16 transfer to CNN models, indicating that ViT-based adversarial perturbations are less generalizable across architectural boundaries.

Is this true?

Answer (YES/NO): NO